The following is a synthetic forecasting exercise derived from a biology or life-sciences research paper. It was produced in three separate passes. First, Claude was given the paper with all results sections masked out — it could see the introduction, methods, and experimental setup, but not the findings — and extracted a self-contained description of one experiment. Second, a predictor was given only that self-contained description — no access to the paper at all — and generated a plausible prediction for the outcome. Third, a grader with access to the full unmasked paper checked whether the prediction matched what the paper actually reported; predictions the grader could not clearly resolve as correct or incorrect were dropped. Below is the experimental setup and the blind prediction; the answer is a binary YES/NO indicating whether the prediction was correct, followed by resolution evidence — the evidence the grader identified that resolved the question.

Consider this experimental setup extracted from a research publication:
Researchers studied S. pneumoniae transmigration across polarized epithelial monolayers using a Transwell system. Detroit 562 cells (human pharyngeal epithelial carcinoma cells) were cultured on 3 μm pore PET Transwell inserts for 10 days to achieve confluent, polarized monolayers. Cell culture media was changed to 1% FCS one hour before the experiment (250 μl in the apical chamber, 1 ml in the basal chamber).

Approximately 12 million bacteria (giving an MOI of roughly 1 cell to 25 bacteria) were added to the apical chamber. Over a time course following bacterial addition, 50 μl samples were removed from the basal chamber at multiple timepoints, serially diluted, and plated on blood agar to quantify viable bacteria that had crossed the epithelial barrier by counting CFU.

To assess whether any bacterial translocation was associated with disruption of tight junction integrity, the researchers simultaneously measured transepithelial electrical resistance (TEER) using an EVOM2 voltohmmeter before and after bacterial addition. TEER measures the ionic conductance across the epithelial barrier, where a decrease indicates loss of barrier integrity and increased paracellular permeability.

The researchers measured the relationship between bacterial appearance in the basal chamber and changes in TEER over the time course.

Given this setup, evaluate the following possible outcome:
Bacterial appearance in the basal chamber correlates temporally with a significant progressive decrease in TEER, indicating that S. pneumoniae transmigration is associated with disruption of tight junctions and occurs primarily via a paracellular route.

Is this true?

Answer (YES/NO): NO